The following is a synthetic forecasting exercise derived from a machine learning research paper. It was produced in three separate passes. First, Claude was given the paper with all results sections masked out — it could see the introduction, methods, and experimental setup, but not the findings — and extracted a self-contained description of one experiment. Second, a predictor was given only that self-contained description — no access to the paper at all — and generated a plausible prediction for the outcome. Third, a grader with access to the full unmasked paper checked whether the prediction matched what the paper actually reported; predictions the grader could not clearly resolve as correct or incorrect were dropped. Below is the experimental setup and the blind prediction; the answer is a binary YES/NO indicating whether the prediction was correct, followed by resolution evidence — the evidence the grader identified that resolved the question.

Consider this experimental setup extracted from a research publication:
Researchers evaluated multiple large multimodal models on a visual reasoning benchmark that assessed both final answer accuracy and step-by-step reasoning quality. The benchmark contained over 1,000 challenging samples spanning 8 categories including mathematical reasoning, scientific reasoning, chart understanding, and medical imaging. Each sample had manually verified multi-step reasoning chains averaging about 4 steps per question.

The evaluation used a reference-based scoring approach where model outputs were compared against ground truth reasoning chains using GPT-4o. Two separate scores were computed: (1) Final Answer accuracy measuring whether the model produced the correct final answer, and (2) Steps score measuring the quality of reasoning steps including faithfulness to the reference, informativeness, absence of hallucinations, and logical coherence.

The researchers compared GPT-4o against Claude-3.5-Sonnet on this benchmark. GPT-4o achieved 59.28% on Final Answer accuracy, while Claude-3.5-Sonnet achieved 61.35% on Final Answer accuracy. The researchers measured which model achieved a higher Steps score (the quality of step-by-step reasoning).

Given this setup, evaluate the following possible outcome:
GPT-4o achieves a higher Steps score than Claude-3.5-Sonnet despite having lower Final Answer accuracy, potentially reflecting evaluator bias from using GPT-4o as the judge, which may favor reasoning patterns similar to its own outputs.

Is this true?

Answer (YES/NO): YES